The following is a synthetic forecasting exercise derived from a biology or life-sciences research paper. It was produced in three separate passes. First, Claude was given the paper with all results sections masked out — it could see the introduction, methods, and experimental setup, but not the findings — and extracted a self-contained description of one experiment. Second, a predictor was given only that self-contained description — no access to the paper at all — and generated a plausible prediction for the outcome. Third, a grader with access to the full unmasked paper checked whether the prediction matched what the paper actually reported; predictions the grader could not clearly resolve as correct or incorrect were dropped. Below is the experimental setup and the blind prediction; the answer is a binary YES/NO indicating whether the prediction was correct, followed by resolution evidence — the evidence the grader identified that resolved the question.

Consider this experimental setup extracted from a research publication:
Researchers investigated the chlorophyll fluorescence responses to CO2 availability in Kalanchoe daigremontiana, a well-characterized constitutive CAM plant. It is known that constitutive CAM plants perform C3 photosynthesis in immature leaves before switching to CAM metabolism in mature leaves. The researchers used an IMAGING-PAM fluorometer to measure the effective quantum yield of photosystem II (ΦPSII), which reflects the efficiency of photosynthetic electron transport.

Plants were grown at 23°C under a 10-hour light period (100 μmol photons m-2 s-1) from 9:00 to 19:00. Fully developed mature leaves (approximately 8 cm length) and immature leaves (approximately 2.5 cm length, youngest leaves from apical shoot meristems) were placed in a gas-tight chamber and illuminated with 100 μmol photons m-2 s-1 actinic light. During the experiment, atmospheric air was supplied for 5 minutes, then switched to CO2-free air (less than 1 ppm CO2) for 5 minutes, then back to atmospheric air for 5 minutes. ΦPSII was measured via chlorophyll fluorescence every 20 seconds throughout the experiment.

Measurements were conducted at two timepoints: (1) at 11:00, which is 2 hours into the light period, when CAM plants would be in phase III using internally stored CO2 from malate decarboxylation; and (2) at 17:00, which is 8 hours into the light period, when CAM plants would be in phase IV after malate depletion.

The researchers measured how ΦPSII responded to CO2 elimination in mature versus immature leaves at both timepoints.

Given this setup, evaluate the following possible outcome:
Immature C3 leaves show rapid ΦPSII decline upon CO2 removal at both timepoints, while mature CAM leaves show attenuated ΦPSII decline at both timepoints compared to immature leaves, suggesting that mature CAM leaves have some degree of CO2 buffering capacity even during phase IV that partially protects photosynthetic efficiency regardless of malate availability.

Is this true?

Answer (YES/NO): NO